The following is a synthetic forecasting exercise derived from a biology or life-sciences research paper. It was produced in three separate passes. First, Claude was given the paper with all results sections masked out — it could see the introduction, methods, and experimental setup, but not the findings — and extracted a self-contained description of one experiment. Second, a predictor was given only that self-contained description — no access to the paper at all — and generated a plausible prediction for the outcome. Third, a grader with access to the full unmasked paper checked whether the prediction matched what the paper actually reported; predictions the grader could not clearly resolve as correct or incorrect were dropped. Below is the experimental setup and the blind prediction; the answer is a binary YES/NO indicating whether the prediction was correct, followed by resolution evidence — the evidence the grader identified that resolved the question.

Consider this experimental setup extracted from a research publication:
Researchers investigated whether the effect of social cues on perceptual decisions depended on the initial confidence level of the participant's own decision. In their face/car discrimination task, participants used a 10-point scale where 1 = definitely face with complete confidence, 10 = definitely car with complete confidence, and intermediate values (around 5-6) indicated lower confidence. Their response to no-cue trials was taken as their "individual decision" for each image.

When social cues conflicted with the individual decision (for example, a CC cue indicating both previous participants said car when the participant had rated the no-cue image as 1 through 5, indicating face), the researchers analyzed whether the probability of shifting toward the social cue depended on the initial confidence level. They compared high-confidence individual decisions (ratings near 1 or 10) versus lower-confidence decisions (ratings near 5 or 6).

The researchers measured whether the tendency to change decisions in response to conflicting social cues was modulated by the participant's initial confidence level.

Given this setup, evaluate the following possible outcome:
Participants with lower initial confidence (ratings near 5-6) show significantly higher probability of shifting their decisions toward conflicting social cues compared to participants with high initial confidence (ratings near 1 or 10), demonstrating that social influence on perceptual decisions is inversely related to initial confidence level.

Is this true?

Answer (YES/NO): YES